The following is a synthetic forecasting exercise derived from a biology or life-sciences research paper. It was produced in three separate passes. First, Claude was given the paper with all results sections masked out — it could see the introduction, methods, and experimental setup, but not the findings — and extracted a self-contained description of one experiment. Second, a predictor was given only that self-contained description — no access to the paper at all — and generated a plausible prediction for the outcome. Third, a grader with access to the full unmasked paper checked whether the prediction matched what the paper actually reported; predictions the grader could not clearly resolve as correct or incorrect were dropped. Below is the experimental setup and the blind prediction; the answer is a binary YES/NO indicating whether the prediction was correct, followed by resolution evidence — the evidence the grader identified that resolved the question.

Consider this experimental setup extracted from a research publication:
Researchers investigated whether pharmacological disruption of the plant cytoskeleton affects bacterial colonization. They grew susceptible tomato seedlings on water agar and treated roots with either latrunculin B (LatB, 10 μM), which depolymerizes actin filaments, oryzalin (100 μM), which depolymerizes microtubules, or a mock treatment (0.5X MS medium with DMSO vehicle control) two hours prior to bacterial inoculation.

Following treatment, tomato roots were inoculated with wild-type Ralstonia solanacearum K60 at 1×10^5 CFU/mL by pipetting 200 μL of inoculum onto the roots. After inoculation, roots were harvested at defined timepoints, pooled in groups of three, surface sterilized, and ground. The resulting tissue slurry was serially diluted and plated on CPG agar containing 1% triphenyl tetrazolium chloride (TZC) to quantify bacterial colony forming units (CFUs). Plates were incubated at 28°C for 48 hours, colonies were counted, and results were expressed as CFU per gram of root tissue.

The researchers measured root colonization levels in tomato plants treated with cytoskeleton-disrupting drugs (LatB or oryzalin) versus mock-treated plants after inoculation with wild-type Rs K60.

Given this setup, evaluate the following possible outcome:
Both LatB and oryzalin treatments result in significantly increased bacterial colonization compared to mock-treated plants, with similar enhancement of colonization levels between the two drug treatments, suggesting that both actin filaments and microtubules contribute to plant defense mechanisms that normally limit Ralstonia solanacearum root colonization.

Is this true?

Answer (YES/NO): YES